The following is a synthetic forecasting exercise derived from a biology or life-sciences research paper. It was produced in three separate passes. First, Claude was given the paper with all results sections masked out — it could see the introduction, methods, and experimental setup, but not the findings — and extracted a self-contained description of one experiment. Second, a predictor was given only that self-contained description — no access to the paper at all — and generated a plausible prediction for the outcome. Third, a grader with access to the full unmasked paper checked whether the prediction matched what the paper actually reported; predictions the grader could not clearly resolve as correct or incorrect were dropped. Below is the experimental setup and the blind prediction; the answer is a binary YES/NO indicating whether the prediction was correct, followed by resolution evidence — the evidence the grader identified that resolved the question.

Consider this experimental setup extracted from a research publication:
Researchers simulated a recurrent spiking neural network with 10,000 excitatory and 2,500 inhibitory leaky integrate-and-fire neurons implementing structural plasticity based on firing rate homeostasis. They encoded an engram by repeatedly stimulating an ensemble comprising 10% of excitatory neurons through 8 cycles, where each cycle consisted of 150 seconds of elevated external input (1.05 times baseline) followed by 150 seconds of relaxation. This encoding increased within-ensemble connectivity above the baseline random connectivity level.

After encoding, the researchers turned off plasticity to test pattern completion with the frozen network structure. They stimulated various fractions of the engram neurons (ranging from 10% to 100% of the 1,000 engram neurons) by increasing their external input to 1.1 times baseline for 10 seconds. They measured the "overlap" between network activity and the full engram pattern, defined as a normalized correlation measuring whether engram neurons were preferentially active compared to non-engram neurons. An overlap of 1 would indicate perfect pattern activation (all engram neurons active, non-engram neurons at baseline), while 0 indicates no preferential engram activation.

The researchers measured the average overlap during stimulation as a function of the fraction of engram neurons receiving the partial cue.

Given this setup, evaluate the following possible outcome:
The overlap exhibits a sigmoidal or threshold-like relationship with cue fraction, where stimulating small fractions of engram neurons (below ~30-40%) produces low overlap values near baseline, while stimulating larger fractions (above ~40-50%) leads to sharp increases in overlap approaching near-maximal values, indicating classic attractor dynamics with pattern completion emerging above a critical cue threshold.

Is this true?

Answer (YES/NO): NO